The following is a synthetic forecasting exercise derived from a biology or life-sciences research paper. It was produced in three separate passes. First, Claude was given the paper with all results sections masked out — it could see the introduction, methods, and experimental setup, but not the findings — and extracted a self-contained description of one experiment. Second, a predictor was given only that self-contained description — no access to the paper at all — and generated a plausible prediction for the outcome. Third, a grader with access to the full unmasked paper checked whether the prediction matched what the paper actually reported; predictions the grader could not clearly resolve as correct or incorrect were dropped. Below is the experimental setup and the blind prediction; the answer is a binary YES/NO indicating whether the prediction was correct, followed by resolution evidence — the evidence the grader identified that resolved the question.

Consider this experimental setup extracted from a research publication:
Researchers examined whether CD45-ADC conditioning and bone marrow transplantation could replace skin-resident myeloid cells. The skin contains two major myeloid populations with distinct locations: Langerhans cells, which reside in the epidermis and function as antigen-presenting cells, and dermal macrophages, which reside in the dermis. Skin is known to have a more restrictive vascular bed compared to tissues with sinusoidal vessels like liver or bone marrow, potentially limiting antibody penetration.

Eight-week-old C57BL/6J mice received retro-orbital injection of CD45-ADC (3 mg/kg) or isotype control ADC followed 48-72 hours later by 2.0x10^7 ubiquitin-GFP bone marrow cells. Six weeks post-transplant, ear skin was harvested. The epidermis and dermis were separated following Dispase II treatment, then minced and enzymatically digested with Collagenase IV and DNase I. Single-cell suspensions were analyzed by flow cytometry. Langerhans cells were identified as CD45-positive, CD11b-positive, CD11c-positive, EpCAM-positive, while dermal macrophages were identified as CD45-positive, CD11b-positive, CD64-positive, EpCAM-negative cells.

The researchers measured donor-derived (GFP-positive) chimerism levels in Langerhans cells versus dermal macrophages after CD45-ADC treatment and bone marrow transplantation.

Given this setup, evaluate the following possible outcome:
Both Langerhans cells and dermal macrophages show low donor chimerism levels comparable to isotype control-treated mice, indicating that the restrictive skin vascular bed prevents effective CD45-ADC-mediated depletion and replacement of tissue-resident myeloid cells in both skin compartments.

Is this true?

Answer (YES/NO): NO